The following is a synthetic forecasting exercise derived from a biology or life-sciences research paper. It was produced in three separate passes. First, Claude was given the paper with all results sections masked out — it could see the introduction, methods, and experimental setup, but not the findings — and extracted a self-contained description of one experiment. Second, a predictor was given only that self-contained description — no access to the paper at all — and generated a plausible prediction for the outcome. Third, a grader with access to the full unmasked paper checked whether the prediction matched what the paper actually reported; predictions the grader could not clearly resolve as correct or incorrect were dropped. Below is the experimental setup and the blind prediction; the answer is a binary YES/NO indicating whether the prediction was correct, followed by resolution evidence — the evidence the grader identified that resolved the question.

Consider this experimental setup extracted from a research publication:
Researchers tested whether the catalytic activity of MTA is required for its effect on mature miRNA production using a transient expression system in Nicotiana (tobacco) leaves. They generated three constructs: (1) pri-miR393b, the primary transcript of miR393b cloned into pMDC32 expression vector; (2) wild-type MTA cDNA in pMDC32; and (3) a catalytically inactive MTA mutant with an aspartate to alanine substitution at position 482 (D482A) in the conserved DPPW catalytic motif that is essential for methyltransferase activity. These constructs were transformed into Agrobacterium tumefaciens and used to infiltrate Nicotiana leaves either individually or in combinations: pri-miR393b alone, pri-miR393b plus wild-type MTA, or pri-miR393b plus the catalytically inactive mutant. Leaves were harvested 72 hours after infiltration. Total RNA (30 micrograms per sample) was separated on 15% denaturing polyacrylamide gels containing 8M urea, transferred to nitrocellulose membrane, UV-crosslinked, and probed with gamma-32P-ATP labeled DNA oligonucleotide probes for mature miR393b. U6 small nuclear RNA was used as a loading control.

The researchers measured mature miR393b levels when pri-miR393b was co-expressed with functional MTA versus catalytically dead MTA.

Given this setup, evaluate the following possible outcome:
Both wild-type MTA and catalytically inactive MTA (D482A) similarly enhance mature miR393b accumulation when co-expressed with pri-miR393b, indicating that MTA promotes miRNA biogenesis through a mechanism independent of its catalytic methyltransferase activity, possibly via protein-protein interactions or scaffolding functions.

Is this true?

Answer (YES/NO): NO